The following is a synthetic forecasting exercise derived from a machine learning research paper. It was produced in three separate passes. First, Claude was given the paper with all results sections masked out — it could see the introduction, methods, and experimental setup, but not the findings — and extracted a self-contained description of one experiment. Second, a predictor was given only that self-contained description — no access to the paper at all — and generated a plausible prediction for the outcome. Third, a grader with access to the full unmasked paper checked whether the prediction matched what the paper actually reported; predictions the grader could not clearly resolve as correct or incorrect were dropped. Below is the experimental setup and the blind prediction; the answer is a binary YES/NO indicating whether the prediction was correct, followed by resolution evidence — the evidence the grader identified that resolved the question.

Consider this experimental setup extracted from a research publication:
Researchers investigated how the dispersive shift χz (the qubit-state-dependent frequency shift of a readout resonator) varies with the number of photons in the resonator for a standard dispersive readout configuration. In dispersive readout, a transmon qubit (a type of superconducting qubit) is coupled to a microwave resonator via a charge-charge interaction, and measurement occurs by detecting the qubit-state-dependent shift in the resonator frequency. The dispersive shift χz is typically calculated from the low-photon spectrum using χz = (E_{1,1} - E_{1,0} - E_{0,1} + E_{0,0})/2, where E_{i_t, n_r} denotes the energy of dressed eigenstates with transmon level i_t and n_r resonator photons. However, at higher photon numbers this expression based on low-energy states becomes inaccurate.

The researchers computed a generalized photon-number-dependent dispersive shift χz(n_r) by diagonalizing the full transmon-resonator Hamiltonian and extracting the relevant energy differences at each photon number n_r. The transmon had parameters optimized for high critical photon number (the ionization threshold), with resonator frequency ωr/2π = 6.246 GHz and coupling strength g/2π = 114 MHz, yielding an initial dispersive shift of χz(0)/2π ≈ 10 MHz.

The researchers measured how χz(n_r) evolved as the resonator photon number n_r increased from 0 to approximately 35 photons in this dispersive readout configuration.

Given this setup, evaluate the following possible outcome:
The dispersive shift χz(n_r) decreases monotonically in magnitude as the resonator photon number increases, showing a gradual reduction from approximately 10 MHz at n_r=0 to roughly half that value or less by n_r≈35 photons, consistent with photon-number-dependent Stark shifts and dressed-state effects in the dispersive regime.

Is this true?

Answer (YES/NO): YES